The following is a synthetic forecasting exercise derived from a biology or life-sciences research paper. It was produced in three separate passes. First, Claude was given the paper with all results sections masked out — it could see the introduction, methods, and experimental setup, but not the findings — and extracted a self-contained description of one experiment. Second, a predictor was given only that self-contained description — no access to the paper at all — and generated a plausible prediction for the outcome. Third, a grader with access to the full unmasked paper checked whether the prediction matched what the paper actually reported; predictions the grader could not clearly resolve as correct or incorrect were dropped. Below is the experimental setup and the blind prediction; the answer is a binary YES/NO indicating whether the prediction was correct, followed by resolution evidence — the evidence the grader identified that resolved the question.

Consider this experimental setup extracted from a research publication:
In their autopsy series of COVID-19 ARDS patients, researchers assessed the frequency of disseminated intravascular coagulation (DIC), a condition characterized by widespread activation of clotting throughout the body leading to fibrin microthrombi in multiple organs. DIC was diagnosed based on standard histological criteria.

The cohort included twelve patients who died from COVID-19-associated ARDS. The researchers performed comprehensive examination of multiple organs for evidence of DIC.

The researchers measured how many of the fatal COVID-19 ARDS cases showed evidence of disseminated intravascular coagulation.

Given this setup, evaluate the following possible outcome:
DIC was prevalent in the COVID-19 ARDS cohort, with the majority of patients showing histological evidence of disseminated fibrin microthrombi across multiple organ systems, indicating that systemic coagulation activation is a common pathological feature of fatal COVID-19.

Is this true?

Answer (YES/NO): NO